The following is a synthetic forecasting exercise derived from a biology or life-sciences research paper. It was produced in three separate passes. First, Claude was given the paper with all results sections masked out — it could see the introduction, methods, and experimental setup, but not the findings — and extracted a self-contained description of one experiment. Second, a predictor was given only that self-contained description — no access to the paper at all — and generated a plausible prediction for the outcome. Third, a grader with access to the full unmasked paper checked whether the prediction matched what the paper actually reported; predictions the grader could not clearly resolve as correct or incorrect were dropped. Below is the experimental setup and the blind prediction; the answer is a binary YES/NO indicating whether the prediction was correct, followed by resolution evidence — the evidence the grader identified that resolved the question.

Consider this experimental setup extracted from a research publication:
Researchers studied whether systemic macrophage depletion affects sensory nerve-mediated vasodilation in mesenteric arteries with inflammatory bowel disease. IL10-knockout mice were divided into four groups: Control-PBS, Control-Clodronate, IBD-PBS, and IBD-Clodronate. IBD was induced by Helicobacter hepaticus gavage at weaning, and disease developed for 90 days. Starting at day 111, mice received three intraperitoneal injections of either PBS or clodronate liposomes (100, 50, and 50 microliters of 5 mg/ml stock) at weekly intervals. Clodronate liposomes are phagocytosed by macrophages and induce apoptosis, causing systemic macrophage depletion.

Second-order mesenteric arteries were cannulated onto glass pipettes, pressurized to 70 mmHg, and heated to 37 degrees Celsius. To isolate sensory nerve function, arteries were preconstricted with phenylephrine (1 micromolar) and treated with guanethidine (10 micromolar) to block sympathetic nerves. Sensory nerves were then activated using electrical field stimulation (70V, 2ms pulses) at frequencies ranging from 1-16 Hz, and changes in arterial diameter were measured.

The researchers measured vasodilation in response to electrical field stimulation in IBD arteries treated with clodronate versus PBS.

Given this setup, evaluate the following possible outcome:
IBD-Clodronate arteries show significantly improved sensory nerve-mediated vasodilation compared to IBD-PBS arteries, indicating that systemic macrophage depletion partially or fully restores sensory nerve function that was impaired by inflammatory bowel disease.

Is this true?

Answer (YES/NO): YES